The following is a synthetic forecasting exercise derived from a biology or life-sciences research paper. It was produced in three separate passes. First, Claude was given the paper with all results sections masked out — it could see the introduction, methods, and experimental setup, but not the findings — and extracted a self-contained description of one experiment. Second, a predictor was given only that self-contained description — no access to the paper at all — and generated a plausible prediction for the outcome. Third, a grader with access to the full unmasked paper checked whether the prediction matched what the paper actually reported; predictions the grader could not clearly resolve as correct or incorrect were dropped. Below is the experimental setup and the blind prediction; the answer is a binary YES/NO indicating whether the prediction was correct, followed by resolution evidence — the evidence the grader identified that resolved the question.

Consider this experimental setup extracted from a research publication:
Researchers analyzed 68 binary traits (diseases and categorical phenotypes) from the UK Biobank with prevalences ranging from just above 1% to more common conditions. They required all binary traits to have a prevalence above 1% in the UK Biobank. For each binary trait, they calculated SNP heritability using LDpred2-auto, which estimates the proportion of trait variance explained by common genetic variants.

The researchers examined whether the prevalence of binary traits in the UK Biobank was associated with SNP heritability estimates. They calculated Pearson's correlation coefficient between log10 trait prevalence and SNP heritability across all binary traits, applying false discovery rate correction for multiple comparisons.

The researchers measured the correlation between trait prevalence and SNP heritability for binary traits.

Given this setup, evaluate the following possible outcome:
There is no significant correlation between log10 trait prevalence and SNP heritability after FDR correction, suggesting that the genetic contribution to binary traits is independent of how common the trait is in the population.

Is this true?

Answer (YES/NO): YES